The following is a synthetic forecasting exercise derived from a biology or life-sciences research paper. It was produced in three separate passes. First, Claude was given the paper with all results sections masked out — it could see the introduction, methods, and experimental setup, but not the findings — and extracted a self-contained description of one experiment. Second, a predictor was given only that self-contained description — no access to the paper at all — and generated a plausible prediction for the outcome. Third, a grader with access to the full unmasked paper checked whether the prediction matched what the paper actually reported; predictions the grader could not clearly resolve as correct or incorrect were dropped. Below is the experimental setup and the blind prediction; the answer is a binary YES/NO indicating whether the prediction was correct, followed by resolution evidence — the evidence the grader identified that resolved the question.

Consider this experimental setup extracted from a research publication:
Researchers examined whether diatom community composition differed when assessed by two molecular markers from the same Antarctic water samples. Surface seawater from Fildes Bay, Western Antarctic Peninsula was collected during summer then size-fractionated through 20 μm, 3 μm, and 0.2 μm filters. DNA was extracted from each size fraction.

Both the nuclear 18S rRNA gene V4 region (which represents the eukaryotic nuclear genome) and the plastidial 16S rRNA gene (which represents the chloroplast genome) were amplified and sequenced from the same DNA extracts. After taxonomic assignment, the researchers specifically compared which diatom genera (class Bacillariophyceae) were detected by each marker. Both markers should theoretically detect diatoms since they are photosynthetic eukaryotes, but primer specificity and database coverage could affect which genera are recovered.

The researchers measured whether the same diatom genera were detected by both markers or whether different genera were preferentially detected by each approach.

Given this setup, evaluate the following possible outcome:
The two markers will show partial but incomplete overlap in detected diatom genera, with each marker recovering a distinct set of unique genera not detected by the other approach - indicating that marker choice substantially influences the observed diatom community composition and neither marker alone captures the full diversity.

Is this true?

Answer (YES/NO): YES